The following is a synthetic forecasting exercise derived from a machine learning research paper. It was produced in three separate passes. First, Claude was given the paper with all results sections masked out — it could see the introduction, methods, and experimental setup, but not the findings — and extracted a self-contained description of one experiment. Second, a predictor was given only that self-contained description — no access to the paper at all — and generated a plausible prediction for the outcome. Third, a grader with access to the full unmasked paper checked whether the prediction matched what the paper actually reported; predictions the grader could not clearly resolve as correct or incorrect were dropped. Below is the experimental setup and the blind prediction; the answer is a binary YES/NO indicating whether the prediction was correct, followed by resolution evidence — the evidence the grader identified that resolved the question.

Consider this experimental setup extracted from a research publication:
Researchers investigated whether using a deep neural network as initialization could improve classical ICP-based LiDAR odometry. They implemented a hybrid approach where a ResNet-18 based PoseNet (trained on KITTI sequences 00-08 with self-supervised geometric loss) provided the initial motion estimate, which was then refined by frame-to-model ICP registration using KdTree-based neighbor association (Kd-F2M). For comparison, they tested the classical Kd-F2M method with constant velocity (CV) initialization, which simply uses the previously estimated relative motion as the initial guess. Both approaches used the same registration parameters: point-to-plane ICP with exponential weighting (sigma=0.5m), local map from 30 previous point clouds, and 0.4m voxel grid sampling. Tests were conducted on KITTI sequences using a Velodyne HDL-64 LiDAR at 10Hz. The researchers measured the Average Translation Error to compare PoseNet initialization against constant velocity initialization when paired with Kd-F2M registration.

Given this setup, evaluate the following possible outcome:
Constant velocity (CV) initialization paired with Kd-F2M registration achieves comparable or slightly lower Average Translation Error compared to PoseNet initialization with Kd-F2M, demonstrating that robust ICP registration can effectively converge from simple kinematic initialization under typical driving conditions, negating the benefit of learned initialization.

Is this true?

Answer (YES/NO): YES